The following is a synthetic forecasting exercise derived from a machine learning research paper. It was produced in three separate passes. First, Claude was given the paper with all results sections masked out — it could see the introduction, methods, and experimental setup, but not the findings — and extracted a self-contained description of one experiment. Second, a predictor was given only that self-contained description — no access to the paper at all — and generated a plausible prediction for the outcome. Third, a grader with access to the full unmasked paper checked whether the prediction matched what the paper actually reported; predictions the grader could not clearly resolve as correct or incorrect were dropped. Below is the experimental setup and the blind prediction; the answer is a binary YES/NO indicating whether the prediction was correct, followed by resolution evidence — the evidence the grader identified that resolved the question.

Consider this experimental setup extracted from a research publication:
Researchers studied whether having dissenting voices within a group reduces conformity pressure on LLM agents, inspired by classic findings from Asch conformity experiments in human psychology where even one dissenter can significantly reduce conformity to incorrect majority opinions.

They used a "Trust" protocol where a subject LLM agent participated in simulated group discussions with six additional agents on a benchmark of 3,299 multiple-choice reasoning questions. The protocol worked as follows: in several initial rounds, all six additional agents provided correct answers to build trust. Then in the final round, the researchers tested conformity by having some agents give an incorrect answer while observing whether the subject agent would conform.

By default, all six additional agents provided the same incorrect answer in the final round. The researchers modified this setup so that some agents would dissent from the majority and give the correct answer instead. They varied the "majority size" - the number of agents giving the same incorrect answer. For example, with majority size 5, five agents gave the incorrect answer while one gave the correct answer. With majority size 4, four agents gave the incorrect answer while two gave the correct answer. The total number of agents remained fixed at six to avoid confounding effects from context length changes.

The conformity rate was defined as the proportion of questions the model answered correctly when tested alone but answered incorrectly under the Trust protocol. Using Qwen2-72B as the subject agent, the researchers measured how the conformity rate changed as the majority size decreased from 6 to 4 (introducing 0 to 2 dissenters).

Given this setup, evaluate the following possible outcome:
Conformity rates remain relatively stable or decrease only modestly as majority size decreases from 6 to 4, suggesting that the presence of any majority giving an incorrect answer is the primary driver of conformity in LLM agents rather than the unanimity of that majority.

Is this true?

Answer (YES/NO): NO